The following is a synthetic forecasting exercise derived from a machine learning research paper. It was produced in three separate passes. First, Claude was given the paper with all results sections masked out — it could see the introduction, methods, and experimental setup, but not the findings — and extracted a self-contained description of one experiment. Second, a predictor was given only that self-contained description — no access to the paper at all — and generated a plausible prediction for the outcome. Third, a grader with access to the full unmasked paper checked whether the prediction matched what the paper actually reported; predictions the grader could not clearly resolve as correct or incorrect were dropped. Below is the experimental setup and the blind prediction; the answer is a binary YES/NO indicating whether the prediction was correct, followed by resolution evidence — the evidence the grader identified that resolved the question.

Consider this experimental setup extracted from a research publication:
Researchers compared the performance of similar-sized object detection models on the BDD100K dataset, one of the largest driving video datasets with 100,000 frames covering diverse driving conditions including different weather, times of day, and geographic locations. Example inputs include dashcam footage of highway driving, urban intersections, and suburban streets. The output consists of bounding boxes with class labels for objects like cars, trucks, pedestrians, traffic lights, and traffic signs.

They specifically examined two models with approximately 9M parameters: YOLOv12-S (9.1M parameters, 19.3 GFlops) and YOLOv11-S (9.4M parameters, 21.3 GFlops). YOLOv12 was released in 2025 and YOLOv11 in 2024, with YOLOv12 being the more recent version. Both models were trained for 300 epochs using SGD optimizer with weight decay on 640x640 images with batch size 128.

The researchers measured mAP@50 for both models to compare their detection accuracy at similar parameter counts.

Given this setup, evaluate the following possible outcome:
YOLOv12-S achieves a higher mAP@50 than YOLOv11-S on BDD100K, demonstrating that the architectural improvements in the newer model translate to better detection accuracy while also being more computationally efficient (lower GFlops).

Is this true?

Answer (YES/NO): YES